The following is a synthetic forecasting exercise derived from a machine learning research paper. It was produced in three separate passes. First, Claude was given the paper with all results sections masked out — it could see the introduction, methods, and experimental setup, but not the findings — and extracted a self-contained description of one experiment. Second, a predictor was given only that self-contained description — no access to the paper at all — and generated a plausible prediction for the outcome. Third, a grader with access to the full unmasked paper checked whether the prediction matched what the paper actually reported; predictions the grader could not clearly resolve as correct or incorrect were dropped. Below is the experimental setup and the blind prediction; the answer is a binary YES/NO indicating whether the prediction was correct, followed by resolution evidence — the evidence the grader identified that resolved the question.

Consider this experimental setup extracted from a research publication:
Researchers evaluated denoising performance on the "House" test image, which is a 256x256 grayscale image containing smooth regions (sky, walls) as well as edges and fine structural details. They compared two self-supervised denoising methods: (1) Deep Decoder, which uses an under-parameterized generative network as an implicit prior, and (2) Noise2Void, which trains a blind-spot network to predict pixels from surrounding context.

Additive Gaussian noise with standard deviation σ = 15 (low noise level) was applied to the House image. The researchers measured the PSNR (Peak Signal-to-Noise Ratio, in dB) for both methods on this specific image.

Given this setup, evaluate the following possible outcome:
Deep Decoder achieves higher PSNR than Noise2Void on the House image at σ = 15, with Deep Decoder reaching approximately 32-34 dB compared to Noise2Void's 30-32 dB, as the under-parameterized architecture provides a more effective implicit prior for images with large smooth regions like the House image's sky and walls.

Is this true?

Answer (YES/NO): NO